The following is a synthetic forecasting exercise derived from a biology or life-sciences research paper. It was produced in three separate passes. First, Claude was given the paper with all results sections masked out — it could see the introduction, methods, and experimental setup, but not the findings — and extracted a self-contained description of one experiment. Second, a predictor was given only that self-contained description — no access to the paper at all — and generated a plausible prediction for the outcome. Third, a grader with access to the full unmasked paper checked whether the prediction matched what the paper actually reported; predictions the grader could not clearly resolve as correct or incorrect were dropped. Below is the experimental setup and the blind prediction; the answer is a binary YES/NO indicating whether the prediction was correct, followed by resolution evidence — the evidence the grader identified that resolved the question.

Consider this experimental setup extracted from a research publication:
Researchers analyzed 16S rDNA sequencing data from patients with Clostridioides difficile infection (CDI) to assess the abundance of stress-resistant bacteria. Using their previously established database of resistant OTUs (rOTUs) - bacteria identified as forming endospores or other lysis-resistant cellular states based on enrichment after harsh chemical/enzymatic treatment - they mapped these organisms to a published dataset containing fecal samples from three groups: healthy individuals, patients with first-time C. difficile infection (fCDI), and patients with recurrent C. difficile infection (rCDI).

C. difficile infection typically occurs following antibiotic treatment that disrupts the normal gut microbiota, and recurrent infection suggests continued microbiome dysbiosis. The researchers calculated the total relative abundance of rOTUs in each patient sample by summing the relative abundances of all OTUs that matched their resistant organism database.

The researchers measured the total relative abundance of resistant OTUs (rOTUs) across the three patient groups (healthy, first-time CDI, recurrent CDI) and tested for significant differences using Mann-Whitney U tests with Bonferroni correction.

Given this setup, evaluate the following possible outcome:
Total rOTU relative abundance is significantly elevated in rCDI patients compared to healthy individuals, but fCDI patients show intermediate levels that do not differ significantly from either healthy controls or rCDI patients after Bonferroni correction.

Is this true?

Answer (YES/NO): NO